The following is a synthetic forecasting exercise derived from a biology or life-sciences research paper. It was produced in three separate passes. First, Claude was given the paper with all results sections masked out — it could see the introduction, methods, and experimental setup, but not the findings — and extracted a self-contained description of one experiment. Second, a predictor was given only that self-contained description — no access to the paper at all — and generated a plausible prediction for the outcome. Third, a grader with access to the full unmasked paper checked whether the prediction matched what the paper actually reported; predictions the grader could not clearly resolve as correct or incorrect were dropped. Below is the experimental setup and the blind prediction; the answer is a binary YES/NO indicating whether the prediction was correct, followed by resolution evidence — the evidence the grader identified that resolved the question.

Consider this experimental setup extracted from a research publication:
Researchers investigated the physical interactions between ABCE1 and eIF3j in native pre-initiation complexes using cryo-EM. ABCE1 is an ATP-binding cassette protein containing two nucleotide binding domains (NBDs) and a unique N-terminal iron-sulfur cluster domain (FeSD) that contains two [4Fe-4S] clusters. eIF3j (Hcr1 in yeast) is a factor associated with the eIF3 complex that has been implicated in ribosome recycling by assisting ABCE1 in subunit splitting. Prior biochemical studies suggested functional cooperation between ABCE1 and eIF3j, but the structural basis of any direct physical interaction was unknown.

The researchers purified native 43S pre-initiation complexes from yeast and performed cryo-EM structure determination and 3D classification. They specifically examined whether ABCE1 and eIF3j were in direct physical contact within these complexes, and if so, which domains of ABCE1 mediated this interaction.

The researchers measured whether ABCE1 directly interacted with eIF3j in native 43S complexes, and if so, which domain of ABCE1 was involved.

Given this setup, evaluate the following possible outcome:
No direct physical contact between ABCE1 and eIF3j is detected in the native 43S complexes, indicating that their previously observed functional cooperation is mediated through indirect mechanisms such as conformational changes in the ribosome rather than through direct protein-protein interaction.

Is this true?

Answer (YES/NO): NO